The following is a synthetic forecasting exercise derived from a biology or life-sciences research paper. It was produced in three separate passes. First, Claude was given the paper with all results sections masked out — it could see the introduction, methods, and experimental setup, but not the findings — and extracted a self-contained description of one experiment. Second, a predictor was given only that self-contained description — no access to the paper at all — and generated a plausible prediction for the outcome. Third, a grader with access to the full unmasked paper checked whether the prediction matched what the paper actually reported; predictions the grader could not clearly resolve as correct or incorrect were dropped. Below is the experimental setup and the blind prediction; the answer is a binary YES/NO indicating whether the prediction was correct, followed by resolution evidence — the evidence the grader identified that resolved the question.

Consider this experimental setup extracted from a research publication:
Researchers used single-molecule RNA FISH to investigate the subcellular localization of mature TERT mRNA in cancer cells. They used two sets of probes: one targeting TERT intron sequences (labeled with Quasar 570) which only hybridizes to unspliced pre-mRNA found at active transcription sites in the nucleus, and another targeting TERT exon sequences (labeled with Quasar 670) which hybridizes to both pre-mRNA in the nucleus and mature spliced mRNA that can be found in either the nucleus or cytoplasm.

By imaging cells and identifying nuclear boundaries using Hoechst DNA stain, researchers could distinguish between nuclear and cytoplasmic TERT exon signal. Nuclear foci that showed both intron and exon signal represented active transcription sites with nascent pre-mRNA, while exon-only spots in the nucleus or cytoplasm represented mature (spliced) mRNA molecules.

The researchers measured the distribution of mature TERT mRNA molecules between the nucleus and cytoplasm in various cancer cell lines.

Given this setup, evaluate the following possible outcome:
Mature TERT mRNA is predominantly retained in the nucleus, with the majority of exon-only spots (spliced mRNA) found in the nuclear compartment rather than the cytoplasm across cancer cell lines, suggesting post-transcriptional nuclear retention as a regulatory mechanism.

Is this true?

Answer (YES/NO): YES